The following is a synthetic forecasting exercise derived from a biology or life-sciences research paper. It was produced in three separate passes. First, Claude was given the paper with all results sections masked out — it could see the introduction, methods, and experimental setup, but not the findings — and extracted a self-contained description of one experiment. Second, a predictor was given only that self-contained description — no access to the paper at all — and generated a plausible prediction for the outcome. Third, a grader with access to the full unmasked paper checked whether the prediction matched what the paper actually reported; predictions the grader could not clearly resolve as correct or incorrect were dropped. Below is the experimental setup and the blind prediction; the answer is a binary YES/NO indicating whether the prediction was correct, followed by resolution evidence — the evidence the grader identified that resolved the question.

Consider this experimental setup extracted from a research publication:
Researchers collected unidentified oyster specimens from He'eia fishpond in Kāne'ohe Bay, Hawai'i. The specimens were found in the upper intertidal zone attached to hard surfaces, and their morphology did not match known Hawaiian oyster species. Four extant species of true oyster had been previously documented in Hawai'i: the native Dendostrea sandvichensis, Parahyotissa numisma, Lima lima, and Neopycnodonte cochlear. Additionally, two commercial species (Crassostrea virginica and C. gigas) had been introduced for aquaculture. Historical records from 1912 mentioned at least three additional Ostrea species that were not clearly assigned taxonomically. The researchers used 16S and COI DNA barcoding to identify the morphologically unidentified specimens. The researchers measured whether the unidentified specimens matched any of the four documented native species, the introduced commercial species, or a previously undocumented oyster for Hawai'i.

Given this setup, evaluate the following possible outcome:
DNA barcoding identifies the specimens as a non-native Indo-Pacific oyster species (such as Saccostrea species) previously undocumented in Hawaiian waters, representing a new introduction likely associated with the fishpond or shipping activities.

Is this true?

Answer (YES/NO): NO